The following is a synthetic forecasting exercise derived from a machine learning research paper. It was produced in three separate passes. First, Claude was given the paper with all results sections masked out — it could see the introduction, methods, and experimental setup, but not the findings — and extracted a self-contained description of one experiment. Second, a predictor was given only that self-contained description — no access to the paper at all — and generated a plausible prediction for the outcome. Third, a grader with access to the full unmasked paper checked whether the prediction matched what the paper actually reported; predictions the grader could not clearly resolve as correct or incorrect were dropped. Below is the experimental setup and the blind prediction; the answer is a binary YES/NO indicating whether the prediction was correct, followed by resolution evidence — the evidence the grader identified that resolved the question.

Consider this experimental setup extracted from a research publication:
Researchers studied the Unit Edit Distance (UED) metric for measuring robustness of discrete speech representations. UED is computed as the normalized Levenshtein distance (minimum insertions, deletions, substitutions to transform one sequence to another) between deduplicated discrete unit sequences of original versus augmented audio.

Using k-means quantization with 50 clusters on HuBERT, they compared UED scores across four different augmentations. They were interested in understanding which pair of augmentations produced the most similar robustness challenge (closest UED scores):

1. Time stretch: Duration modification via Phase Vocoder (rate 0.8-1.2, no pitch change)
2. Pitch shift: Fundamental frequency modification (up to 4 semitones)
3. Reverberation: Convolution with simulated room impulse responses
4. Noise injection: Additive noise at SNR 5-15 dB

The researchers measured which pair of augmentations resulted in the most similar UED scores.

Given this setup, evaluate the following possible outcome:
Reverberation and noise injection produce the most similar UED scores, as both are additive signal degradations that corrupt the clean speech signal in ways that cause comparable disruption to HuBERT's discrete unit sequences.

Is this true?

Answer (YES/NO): YES